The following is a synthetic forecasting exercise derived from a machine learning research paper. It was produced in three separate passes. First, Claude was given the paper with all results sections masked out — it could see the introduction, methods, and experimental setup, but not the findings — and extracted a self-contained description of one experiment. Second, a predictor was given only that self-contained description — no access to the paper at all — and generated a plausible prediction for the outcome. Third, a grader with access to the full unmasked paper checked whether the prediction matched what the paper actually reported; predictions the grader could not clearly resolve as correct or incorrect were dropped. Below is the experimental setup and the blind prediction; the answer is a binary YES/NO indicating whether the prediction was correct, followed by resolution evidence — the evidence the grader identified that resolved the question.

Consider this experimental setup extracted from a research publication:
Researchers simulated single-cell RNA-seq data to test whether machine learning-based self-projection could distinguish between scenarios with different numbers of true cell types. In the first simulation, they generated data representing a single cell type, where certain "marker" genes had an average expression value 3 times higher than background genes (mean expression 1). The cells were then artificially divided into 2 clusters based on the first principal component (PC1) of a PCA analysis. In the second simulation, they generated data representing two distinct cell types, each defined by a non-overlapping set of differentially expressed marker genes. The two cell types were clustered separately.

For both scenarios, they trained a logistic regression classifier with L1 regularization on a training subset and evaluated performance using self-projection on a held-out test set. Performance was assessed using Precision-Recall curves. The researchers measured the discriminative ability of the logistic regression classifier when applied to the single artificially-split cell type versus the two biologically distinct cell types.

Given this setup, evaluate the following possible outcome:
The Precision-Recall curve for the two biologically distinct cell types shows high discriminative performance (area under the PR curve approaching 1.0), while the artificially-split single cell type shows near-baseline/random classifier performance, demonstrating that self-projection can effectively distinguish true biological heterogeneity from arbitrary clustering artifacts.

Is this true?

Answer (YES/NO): NO